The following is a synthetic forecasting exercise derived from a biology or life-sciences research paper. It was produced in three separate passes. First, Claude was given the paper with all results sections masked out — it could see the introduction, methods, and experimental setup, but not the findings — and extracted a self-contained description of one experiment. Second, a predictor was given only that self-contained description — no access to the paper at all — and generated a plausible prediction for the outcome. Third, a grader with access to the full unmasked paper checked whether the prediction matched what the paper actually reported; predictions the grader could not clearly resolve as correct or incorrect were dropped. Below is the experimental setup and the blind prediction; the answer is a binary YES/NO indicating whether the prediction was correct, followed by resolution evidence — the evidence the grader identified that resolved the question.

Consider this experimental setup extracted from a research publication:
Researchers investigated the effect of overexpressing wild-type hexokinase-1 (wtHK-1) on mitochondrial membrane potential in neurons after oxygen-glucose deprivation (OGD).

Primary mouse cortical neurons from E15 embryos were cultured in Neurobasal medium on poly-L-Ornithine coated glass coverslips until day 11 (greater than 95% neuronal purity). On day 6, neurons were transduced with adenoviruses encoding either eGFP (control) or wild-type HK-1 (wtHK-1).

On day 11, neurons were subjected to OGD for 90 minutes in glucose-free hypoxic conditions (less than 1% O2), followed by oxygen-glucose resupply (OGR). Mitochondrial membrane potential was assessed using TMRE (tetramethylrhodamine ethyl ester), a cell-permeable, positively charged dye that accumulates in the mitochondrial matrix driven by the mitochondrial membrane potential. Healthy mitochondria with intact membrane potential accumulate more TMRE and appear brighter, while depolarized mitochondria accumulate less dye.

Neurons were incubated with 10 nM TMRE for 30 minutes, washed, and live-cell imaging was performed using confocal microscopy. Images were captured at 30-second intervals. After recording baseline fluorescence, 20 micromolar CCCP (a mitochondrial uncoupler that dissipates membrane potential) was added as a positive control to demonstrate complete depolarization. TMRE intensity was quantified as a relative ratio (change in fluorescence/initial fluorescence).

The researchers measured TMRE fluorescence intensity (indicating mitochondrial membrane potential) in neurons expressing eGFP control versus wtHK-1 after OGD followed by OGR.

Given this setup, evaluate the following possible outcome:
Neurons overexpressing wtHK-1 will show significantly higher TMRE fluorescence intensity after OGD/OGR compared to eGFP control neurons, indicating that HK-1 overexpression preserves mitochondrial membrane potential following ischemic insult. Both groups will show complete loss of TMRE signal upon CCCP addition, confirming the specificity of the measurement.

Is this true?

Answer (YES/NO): YES